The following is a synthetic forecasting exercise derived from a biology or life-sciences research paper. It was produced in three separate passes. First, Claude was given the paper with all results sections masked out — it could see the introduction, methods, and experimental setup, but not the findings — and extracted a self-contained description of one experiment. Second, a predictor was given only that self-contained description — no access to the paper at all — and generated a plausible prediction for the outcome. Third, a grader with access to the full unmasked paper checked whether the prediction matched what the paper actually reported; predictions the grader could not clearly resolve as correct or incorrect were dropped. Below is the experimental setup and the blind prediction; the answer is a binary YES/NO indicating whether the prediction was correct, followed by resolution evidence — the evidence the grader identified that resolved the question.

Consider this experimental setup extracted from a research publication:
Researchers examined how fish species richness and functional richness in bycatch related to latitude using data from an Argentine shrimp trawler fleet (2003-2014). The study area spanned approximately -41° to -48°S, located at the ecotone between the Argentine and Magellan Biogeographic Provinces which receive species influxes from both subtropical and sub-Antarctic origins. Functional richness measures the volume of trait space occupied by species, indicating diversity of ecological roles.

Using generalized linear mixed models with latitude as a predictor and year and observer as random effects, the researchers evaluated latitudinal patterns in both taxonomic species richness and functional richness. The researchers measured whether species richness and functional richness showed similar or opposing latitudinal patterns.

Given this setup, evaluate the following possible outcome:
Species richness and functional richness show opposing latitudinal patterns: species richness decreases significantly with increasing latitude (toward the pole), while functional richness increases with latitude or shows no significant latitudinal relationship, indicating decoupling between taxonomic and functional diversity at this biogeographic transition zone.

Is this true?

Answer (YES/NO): NO